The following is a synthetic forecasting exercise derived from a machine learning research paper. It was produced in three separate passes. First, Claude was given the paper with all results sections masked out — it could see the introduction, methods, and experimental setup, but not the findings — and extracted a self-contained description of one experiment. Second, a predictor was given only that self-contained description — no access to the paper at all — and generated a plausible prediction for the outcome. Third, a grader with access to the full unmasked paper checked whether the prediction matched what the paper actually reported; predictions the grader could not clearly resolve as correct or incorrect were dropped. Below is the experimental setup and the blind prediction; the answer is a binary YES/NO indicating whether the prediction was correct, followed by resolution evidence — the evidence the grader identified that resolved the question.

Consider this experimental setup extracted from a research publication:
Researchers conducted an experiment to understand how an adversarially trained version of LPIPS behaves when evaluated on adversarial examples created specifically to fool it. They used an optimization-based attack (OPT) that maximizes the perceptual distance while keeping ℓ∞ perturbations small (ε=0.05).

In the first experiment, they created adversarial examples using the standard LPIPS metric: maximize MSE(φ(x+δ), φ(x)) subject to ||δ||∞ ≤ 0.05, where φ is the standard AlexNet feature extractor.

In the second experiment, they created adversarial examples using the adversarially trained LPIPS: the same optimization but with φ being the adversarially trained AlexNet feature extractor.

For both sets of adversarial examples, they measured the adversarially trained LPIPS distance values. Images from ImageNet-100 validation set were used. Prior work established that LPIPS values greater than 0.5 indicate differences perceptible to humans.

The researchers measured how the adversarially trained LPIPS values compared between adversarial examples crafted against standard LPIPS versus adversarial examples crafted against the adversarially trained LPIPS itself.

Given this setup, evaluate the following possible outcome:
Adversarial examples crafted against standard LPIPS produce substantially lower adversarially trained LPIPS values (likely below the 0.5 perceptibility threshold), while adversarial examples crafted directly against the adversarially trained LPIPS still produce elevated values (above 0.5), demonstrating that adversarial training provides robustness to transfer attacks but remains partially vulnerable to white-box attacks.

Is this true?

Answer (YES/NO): NO